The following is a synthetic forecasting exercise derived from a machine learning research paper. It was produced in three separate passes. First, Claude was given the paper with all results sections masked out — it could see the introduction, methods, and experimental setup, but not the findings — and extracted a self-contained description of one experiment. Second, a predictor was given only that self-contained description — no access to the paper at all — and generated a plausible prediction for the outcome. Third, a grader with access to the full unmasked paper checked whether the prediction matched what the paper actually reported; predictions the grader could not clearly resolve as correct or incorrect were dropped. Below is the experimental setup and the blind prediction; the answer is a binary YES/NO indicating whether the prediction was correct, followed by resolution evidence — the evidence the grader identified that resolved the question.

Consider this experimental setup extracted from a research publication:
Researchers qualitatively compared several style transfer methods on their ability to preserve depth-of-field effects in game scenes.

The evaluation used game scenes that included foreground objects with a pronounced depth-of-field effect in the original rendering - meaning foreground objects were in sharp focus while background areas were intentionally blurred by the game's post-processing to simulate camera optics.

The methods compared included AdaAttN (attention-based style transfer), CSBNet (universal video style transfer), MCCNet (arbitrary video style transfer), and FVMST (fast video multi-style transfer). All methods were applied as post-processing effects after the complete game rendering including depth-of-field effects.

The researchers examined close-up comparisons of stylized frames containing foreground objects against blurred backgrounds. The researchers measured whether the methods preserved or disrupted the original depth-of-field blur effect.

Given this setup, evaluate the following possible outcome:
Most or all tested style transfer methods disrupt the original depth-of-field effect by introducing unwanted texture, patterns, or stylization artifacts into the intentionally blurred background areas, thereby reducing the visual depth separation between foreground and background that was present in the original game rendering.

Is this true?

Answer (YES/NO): YES